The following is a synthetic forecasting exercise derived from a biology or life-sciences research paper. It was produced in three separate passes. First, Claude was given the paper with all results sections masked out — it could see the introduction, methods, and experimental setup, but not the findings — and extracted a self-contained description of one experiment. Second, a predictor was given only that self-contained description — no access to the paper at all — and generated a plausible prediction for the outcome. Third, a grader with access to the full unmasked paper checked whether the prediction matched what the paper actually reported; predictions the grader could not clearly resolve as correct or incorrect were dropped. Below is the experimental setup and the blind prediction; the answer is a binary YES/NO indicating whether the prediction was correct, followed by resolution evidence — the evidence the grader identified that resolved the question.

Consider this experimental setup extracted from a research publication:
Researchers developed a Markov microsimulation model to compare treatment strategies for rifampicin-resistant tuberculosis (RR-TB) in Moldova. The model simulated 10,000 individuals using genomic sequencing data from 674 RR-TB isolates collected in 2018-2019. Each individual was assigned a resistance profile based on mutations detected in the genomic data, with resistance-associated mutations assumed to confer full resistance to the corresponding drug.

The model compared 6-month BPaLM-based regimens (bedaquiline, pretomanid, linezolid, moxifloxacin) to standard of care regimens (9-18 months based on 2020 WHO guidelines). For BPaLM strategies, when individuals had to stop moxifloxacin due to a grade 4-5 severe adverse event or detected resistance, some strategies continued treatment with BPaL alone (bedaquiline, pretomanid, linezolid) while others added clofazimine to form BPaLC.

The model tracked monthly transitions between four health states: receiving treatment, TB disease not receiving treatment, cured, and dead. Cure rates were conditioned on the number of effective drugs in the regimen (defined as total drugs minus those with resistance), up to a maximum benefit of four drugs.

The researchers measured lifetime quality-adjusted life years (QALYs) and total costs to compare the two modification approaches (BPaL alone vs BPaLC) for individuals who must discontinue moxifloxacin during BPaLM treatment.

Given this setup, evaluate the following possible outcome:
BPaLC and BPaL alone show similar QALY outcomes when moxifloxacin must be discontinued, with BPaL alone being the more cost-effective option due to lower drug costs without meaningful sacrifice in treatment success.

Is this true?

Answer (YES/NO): NO